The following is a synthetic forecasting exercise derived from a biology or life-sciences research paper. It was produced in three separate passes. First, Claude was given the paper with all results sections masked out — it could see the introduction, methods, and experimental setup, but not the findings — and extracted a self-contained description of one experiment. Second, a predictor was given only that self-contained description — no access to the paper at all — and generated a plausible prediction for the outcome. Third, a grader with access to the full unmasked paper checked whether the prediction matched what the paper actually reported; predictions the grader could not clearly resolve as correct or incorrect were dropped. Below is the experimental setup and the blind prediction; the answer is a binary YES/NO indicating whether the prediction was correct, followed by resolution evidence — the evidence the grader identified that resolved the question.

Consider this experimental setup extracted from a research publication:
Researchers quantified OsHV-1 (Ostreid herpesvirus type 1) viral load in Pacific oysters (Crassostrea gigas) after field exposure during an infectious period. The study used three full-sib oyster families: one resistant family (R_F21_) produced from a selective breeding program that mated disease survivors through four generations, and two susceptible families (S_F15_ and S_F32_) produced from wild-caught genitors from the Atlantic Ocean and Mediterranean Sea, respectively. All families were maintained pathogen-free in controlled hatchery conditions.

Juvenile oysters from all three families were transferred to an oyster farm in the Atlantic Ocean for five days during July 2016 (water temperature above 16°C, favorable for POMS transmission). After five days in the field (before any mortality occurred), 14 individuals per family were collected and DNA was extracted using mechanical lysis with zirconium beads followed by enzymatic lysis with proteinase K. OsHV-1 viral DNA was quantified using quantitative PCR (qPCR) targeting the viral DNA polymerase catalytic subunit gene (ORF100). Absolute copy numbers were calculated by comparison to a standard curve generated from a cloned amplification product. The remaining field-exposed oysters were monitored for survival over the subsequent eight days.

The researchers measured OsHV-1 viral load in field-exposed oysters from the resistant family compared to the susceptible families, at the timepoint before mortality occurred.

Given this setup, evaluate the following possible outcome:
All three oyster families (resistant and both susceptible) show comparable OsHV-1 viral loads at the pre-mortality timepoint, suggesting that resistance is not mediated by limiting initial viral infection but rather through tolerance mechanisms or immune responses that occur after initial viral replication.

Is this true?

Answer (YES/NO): NO